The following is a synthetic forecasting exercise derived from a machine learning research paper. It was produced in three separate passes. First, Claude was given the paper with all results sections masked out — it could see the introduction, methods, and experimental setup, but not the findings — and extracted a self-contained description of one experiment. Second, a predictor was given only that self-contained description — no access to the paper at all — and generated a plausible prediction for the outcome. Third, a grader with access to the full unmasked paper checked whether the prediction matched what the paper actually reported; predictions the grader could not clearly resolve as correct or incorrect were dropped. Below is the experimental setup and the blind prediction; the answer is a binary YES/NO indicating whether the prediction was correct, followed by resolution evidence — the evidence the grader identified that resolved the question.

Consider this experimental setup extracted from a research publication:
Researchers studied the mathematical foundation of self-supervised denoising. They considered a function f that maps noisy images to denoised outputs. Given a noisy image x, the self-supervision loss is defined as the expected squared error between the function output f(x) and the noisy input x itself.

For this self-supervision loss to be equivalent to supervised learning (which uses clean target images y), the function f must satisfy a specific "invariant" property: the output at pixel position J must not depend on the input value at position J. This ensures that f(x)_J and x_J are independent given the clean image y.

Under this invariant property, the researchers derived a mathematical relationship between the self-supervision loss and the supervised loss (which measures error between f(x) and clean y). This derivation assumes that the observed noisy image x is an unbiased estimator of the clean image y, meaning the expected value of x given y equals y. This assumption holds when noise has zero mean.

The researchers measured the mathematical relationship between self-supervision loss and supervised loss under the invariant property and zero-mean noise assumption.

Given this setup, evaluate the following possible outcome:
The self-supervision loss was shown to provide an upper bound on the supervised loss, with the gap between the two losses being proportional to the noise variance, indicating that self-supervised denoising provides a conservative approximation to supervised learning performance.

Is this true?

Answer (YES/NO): NO